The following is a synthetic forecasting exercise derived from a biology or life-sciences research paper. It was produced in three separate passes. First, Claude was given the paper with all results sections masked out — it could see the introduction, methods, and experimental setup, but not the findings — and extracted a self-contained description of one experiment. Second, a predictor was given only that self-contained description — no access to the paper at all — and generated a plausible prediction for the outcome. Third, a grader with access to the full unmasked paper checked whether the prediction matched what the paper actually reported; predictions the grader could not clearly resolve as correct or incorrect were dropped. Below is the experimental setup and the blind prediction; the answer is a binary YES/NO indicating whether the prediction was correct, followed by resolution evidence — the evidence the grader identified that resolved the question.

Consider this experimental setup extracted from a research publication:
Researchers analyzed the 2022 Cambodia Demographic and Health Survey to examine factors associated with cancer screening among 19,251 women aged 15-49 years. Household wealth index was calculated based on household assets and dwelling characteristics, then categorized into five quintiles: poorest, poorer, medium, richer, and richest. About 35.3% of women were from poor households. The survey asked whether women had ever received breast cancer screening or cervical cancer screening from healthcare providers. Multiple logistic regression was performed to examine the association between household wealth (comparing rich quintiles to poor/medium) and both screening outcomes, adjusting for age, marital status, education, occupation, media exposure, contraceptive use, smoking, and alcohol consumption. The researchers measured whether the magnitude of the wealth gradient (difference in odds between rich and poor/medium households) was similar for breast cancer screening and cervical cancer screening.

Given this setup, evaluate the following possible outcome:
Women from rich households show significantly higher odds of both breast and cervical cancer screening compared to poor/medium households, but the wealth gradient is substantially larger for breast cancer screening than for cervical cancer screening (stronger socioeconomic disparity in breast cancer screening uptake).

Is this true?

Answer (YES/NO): NO